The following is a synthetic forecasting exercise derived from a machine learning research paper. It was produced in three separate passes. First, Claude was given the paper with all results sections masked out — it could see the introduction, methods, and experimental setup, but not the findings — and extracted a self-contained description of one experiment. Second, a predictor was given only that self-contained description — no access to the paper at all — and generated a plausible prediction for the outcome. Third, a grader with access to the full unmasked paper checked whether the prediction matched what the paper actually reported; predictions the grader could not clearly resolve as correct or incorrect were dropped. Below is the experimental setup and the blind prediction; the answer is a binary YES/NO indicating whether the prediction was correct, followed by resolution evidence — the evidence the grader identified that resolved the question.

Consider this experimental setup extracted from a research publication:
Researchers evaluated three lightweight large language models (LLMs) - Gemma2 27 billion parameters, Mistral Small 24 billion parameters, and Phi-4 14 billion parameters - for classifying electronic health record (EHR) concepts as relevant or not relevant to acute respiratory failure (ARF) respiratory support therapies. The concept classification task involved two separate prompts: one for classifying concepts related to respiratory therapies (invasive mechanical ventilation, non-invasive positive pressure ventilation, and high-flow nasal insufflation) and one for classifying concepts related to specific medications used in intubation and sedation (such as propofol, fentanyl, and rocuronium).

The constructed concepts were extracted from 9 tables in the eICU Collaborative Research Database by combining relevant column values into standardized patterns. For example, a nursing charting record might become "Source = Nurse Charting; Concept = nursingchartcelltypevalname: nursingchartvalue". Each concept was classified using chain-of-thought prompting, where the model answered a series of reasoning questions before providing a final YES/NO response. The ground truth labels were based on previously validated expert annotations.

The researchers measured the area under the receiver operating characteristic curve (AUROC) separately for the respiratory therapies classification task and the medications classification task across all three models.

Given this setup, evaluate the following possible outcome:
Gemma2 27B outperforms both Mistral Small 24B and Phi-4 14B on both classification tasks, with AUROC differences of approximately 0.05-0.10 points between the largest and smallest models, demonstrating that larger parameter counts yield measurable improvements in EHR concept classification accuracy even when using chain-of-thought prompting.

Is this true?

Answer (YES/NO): NO